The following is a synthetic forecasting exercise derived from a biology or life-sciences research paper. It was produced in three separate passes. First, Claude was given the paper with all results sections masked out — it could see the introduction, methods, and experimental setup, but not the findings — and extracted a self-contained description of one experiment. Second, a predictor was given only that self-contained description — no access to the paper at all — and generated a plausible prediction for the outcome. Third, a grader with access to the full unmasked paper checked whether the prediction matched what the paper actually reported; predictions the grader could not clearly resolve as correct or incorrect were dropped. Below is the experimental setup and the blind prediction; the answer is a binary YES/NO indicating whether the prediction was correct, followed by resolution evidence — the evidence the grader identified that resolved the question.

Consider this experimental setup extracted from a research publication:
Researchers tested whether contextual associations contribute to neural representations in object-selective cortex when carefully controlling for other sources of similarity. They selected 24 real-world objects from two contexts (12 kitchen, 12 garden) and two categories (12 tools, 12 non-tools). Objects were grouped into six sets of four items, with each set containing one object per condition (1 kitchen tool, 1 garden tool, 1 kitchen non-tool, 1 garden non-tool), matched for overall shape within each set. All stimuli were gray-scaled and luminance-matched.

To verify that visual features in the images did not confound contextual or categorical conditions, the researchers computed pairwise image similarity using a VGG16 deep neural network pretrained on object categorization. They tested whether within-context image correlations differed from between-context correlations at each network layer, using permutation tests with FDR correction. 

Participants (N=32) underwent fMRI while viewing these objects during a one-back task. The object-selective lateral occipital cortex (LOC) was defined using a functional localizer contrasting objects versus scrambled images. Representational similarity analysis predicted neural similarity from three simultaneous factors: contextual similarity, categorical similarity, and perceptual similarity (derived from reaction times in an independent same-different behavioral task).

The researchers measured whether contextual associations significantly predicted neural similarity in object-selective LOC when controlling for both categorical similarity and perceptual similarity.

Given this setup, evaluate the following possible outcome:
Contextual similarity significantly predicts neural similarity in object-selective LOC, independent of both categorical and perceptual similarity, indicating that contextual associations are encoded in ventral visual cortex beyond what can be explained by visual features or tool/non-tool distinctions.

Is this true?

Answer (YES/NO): YES